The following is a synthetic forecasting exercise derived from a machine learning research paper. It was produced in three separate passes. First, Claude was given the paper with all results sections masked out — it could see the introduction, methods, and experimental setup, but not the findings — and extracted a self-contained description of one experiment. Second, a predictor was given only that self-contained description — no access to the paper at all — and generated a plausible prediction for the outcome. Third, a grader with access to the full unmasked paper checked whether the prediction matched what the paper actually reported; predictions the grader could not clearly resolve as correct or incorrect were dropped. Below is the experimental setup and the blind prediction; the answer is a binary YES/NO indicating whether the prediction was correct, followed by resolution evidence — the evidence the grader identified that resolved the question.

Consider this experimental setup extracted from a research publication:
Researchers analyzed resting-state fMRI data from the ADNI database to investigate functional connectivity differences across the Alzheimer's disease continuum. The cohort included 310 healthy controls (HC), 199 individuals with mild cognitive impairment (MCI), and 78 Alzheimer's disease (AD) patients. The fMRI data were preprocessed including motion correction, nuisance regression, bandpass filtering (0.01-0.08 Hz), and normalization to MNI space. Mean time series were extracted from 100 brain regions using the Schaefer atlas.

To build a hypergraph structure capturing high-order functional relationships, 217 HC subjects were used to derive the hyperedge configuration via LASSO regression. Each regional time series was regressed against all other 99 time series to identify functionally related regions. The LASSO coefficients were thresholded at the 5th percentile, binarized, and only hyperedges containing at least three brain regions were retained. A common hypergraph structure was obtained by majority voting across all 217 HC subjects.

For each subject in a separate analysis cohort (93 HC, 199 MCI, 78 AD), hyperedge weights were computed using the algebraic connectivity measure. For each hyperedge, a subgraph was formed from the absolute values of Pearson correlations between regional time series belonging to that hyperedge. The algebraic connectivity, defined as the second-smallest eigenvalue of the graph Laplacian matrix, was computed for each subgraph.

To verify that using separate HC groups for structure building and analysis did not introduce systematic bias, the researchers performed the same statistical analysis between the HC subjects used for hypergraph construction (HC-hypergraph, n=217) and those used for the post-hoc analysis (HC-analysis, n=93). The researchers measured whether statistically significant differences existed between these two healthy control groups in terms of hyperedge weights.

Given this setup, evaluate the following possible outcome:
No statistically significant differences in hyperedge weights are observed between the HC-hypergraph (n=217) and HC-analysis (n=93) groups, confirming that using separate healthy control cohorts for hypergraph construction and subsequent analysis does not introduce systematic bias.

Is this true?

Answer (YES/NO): YES